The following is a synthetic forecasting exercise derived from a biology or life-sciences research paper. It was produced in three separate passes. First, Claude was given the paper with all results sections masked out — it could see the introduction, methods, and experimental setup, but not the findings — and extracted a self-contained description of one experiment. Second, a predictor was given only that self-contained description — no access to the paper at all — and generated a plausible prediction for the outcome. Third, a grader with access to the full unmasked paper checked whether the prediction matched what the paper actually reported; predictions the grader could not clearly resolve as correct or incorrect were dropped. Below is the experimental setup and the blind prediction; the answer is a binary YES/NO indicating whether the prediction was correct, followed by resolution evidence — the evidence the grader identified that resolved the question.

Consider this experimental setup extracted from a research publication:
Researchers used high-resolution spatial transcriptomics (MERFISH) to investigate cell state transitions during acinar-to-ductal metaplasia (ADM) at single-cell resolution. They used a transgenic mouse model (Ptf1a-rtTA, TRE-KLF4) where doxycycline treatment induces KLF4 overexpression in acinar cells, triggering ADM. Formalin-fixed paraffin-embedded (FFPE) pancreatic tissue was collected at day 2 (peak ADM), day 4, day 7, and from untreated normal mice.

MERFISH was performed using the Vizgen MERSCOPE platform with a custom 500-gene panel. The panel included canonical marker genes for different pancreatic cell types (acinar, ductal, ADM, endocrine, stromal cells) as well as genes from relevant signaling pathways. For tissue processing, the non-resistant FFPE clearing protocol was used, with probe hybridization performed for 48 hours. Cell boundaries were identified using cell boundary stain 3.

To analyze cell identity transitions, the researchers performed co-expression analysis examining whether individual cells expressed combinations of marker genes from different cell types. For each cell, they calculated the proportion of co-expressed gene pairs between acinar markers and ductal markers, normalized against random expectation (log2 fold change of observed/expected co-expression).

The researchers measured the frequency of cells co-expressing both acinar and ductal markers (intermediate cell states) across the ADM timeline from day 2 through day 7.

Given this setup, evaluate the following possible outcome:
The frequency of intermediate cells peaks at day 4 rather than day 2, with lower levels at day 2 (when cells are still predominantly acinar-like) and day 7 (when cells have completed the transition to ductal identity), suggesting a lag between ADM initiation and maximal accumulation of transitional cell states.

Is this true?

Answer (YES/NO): NO